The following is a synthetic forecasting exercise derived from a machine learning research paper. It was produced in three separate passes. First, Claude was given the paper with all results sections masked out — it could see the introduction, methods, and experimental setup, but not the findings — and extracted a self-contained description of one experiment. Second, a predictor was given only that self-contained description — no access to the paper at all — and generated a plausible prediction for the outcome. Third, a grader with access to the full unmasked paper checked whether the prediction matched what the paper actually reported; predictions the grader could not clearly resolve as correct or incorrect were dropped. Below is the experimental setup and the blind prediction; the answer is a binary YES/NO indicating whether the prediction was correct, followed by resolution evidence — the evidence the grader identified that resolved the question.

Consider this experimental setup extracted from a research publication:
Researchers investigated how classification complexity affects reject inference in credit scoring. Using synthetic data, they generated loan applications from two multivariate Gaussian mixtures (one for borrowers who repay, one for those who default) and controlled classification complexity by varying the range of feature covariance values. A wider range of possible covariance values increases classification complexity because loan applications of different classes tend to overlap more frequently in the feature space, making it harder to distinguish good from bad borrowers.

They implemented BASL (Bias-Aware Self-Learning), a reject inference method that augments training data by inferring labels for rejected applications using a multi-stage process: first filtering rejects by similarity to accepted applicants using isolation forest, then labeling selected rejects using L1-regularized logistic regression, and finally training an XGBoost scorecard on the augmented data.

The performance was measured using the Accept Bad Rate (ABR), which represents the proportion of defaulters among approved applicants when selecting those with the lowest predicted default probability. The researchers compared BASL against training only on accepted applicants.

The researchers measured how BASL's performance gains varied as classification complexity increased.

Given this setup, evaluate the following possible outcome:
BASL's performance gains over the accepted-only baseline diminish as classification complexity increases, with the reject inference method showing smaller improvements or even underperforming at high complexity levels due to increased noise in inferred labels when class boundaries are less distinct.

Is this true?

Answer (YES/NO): YES